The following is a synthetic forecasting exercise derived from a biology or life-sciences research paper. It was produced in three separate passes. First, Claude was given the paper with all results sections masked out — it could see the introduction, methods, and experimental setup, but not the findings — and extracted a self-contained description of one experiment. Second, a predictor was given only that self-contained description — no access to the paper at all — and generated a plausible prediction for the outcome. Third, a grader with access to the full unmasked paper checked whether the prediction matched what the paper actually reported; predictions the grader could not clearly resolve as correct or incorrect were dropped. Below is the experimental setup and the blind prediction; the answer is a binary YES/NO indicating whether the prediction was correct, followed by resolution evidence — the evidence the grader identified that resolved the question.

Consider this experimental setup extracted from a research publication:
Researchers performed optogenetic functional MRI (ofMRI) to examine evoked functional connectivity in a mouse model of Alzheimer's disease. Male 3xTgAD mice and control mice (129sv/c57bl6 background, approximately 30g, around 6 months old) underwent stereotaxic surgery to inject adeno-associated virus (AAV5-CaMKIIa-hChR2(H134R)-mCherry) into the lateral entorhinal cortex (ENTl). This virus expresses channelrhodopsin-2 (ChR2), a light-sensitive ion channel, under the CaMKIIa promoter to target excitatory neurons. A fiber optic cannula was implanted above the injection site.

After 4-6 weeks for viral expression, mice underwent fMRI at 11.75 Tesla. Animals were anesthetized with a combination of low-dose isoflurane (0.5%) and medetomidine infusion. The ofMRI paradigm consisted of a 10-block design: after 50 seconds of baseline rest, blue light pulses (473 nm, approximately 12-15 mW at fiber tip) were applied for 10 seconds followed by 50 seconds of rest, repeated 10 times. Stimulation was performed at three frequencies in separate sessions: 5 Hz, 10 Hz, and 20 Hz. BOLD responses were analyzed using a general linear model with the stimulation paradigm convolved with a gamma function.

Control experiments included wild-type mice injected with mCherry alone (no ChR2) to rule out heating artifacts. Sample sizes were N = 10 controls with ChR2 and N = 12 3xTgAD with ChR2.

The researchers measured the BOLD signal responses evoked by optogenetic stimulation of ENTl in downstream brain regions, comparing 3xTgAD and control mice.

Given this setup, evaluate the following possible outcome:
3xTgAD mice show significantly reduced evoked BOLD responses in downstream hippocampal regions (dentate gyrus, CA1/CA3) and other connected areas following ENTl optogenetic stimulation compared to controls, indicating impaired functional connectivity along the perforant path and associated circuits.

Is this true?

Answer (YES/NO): NO